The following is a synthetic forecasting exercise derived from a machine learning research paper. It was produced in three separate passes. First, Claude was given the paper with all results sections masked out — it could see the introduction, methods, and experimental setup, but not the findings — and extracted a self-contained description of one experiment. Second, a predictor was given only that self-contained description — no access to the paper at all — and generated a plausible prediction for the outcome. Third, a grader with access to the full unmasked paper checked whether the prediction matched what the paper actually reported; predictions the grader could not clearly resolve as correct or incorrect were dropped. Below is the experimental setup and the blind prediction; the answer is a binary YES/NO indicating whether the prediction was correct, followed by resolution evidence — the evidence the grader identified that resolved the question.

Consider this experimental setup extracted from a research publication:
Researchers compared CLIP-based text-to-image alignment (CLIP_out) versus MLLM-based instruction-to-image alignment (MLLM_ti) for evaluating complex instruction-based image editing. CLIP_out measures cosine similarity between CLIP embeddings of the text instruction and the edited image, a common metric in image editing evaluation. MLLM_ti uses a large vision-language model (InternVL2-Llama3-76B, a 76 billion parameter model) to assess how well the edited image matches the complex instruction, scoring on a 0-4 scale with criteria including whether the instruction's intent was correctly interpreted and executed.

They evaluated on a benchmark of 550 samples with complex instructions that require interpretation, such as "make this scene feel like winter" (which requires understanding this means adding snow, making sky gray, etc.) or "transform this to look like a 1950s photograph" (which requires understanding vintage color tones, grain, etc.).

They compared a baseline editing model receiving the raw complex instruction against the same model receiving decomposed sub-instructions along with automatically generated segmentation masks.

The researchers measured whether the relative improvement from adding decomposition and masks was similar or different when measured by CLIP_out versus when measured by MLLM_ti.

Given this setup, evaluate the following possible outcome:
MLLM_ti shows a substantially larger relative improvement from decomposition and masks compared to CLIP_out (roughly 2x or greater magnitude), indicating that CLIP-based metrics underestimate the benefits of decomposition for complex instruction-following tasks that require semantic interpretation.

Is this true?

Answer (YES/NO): NO